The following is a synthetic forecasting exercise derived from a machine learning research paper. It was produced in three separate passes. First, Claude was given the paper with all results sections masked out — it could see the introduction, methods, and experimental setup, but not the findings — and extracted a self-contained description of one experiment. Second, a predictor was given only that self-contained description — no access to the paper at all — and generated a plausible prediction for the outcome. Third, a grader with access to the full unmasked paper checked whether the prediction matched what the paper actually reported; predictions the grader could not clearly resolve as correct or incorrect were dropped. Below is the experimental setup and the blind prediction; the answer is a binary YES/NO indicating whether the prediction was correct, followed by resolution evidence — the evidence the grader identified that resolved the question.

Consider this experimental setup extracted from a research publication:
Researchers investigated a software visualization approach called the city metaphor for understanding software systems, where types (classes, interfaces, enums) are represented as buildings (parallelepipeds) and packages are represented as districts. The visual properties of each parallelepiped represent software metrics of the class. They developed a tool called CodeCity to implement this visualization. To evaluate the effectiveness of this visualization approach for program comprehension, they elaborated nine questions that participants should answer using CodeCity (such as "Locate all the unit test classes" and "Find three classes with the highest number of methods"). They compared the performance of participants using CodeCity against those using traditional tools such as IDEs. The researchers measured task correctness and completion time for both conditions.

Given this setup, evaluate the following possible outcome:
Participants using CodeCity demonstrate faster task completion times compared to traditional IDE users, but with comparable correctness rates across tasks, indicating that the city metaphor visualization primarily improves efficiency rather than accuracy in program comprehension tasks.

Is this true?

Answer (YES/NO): NO